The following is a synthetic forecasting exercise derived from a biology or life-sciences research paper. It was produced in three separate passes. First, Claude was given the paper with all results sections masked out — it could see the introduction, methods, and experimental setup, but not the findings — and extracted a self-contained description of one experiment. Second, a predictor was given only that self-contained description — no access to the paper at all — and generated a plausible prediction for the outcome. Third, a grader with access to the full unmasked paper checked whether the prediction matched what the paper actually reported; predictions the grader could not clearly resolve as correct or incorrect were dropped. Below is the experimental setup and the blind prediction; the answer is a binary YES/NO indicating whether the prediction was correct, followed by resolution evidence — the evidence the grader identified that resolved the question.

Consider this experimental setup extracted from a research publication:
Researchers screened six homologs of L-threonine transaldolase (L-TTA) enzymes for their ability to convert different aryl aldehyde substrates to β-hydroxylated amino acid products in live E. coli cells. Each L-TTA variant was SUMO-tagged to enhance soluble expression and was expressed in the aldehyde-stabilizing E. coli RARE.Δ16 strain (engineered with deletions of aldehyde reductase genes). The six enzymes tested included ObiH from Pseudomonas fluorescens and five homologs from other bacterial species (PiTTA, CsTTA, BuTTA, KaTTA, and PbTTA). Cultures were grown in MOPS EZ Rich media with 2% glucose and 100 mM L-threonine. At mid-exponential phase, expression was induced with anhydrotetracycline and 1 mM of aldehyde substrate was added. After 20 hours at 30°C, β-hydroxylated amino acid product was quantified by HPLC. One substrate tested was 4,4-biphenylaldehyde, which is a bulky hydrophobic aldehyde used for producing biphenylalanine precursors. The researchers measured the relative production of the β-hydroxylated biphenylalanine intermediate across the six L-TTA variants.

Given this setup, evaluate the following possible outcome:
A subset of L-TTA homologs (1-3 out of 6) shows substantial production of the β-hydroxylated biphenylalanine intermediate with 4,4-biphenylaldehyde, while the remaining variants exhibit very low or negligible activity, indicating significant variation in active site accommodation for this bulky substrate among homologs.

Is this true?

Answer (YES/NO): NO